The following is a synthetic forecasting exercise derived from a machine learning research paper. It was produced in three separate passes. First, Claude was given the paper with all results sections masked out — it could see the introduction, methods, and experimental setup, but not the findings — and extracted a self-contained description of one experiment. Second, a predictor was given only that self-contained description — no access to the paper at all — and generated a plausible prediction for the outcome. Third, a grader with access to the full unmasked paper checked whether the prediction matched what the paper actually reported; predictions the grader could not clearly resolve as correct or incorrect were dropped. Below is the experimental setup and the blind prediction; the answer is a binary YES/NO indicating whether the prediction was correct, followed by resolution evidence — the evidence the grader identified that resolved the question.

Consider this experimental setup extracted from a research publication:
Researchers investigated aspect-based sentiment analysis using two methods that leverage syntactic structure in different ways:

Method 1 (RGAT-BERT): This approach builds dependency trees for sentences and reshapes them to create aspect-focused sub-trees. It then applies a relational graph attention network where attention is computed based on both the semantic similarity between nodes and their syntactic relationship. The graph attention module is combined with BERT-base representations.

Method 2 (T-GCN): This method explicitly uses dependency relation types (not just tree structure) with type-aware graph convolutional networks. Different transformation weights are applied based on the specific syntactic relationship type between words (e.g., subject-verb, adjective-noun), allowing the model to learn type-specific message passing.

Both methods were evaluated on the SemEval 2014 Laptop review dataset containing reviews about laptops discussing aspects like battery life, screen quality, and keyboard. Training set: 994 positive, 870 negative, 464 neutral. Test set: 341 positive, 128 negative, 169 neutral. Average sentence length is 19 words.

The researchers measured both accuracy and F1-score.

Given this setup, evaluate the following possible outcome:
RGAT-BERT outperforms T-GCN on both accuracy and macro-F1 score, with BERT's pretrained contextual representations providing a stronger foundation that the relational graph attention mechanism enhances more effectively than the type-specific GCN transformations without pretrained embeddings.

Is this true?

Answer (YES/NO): NO